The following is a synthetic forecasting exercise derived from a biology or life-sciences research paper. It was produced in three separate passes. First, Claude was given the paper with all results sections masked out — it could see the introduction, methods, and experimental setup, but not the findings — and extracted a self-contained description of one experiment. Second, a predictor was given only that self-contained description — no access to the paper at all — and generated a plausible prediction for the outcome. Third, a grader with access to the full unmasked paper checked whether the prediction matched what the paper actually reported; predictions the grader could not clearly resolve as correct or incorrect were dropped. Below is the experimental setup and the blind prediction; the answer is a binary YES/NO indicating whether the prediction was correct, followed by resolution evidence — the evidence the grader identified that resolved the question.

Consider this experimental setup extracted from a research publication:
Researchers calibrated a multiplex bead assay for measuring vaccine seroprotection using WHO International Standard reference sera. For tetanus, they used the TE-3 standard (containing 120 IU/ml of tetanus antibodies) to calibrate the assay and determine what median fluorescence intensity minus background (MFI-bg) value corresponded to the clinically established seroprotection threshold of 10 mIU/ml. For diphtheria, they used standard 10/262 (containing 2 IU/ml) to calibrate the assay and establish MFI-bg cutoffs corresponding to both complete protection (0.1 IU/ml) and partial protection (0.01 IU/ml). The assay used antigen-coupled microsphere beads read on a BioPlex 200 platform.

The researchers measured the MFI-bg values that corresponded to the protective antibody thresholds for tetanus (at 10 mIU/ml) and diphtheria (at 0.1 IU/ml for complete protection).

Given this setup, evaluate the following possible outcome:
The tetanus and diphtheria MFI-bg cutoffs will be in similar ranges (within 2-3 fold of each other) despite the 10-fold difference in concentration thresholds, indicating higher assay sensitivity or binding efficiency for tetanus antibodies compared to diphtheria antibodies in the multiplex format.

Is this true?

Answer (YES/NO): NO